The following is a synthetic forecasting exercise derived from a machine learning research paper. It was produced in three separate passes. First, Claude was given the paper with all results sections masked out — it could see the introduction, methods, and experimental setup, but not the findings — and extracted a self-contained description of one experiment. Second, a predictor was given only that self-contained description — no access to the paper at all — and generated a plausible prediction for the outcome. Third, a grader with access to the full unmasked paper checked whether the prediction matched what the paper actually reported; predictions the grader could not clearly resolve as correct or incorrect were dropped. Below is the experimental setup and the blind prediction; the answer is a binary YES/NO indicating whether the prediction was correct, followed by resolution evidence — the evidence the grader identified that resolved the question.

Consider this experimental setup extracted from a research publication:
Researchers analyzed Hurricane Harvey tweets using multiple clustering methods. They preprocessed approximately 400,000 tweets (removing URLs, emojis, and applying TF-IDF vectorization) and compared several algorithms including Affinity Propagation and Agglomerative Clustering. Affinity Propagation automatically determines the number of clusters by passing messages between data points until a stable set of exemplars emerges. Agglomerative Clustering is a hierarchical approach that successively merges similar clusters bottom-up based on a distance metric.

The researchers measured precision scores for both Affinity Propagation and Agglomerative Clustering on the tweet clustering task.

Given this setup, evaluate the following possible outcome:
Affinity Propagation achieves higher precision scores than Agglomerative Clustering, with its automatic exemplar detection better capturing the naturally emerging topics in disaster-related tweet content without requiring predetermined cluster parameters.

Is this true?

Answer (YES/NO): NO